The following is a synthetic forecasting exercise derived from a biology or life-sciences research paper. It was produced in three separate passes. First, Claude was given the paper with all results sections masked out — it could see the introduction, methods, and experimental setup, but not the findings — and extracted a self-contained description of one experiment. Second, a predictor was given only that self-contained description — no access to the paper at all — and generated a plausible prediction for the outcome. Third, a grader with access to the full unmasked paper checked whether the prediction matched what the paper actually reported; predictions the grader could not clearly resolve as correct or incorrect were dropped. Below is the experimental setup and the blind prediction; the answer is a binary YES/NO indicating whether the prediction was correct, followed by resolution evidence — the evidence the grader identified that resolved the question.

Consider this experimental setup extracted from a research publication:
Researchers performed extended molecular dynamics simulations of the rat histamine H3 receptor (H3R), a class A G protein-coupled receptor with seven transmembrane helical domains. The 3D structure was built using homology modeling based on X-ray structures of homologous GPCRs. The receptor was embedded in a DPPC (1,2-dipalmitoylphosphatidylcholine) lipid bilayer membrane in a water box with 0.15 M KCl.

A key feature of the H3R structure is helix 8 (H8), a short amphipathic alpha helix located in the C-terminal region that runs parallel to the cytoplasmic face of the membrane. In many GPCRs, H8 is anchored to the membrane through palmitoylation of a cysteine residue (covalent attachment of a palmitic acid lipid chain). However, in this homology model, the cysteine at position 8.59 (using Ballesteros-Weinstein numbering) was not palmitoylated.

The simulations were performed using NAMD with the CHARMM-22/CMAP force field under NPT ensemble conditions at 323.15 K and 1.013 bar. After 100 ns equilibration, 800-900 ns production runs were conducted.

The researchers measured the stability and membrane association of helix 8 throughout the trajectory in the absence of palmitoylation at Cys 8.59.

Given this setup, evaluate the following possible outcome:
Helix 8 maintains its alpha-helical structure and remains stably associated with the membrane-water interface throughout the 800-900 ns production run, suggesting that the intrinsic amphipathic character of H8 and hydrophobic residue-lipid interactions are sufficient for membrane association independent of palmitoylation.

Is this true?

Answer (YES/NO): YES